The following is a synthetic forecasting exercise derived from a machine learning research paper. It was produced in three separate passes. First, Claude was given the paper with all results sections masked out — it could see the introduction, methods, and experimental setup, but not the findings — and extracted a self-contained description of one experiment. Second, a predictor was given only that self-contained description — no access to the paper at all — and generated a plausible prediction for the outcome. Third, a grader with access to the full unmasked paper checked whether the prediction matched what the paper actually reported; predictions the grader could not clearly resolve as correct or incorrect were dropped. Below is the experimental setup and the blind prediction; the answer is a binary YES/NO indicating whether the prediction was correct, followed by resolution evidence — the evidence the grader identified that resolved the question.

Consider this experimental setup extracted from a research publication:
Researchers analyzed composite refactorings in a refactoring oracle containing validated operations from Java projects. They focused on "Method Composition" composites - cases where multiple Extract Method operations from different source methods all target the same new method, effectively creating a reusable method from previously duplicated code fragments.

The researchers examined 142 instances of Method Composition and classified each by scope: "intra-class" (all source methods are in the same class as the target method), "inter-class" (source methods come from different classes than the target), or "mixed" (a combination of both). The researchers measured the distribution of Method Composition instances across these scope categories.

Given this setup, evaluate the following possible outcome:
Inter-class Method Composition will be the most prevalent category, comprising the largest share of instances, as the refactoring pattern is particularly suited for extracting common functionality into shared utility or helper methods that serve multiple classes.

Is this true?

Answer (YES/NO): NO